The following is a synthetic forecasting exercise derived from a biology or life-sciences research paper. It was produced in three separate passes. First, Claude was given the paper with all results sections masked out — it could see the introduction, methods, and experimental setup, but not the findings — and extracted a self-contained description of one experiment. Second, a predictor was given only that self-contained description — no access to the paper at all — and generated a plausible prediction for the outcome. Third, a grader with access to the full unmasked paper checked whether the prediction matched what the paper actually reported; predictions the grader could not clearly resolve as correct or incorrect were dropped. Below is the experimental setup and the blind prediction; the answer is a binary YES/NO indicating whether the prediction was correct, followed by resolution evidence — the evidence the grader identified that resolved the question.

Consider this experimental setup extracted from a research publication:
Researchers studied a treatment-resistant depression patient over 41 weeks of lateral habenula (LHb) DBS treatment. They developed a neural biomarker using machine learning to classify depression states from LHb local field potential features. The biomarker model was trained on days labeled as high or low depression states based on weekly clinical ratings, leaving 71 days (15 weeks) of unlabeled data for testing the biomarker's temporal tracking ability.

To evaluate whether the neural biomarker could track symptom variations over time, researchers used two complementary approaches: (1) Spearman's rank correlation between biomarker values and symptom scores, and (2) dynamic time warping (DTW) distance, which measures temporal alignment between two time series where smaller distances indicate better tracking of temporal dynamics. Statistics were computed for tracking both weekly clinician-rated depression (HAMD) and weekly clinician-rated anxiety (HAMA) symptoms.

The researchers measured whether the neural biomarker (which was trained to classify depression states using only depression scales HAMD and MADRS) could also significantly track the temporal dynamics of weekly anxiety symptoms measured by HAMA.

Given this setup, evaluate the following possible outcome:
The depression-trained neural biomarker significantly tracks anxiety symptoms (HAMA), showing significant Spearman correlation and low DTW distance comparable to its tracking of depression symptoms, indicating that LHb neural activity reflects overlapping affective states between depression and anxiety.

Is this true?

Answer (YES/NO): NO